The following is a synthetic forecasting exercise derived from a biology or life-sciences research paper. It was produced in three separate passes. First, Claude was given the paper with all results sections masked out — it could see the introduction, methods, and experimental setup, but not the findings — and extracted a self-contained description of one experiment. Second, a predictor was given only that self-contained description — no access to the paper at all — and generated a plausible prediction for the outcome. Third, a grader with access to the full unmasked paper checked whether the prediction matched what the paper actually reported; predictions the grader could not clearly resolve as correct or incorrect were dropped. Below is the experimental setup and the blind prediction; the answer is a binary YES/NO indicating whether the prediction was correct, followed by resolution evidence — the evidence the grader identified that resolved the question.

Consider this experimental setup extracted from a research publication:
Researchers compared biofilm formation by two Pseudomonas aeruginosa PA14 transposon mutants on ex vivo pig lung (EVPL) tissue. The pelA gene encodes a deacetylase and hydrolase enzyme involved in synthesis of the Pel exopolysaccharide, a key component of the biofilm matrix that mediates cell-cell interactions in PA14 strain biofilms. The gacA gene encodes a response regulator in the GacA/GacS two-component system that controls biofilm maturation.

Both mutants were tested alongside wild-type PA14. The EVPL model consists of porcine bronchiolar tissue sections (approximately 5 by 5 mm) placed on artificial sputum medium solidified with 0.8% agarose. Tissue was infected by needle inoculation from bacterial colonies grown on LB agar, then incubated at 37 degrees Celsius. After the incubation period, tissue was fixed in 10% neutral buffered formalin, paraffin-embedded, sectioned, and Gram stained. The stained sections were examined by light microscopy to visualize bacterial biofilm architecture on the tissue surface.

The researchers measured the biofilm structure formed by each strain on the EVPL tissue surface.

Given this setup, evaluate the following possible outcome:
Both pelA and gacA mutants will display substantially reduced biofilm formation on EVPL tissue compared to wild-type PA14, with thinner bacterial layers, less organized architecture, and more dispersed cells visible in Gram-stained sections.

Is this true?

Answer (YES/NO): NO